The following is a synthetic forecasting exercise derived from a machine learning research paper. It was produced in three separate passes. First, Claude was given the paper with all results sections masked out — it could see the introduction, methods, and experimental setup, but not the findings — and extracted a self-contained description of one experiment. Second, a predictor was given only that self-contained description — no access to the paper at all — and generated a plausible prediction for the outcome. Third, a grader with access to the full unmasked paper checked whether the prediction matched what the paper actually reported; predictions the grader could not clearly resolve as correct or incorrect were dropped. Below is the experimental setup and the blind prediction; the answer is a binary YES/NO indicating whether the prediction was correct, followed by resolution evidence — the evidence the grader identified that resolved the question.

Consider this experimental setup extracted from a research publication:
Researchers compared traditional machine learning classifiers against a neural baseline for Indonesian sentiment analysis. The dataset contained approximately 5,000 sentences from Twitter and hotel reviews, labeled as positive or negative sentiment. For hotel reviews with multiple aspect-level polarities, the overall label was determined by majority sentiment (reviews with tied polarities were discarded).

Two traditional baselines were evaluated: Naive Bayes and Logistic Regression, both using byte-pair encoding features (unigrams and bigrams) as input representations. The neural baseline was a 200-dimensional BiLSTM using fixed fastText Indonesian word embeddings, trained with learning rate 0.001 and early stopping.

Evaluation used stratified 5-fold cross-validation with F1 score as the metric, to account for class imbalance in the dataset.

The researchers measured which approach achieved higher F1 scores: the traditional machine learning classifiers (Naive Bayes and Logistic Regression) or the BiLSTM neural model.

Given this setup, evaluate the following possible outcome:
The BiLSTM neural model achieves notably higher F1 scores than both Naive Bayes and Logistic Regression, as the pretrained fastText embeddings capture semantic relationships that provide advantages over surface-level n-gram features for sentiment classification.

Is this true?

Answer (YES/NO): NO